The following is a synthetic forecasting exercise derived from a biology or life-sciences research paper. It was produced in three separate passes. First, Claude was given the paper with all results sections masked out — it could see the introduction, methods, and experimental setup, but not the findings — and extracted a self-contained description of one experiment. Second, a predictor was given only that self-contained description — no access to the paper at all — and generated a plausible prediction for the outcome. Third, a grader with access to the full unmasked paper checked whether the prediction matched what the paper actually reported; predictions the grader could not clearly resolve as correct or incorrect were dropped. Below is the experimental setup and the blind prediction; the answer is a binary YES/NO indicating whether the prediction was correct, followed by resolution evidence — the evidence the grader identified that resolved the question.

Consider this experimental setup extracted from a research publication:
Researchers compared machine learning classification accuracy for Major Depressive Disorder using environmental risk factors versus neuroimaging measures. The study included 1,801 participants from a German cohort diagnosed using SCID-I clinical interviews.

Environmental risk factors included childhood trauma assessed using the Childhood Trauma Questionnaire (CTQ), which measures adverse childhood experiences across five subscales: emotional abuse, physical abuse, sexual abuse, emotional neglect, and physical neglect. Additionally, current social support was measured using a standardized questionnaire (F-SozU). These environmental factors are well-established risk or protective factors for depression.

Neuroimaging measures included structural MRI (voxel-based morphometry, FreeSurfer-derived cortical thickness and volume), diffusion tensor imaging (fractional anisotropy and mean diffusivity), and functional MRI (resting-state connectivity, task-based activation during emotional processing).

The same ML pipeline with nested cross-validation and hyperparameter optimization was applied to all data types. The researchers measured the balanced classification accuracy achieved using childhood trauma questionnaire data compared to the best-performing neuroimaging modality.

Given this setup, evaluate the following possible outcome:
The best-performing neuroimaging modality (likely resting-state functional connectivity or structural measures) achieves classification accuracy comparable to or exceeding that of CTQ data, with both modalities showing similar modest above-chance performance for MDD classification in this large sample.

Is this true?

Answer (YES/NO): NO